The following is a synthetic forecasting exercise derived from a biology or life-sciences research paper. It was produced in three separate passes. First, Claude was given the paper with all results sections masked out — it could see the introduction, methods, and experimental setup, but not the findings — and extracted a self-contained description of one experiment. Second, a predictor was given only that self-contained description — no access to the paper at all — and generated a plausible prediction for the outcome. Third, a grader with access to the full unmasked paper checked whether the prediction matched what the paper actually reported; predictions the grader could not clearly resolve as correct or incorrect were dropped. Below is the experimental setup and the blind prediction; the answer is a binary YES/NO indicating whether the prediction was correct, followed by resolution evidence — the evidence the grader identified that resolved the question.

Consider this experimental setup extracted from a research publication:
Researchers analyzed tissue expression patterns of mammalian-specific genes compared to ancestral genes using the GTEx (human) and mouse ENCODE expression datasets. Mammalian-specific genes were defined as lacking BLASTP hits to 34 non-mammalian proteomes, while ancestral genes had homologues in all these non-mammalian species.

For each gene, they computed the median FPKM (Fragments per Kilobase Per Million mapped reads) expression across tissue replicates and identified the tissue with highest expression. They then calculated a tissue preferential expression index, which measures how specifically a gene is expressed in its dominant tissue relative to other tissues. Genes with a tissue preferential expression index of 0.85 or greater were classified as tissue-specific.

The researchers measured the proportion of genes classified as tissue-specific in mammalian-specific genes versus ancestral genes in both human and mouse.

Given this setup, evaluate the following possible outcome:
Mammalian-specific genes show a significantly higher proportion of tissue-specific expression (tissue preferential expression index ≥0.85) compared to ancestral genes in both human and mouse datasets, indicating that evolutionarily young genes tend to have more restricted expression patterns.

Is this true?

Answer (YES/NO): YES